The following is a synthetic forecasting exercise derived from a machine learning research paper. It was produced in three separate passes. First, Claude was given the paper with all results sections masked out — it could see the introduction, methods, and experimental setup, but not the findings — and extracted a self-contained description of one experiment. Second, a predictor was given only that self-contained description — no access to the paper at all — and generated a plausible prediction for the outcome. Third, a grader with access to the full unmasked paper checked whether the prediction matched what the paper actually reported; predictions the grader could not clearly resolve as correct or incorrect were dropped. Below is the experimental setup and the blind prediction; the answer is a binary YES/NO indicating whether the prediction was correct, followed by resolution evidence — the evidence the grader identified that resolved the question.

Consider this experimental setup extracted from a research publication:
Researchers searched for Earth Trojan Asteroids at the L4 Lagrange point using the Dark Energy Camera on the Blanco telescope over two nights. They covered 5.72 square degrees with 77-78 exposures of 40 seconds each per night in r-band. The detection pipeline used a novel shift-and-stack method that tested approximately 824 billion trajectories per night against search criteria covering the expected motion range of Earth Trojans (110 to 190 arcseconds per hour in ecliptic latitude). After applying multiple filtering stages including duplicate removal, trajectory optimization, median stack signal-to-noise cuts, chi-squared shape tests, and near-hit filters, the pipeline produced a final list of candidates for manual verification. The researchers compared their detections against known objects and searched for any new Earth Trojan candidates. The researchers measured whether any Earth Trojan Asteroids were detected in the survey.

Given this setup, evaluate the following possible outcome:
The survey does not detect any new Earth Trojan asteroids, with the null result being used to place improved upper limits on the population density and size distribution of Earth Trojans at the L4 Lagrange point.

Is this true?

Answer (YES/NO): YES